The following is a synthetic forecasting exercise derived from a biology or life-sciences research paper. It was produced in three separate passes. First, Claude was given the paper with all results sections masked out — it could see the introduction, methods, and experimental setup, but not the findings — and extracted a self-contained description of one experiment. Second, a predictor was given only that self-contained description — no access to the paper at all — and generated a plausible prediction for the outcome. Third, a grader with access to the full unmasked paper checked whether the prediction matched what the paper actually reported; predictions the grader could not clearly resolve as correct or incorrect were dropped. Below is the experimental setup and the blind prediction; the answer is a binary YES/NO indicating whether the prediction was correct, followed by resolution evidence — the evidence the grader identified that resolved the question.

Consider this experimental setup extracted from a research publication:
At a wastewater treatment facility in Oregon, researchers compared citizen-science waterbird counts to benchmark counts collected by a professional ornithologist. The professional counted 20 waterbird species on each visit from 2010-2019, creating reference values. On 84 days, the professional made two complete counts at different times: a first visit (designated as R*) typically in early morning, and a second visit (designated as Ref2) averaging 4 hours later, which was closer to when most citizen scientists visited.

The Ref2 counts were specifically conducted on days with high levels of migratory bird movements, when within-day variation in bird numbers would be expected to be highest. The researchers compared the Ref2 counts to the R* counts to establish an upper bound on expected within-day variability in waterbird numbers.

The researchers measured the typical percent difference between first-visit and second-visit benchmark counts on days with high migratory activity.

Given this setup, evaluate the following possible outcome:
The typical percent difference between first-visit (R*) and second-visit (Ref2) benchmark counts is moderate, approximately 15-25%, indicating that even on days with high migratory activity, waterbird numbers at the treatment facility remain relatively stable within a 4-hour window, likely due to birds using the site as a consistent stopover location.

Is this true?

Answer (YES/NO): NO